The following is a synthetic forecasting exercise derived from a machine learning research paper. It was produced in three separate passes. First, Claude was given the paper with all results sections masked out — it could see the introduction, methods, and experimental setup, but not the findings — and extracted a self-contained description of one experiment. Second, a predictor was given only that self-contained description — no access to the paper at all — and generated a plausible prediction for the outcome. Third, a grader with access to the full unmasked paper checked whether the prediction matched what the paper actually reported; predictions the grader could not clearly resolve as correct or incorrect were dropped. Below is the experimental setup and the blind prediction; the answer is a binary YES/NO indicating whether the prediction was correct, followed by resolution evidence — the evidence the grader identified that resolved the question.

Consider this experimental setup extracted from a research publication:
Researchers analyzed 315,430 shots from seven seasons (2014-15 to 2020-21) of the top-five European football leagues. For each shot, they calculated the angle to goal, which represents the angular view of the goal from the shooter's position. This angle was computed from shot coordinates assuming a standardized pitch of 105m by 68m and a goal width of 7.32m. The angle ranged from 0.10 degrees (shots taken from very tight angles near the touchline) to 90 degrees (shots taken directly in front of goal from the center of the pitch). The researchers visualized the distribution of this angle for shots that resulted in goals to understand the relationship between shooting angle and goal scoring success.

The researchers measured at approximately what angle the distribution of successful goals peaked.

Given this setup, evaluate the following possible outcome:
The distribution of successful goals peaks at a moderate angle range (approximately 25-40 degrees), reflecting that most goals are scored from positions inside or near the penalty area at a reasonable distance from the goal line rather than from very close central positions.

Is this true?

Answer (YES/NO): YES